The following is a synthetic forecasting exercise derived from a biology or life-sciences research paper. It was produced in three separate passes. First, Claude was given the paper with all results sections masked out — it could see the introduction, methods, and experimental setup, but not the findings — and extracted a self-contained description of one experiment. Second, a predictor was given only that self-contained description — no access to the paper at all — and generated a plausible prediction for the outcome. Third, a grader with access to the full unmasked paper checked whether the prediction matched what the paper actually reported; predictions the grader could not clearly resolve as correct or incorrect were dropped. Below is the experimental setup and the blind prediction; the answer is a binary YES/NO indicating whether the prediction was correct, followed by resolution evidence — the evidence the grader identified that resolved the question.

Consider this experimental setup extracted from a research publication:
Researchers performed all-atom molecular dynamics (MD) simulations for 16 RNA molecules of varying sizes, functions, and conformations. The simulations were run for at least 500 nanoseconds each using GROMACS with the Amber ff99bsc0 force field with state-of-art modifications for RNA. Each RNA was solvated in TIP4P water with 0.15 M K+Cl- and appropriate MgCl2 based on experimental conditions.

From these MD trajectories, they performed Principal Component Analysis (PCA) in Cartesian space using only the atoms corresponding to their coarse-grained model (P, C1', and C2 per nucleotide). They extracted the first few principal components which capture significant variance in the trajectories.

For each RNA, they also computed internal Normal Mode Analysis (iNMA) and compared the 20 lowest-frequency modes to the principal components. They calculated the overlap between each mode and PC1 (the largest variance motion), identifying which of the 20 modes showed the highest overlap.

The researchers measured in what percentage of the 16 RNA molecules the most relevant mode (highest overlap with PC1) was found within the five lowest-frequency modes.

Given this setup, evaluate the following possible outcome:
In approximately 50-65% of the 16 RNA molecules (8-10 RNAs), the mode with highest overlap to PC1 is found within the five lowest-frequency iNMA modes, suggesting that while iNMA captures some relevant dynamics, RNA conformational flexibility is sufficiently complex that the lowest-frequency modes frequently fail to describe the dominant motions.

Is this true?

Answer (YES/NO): NO